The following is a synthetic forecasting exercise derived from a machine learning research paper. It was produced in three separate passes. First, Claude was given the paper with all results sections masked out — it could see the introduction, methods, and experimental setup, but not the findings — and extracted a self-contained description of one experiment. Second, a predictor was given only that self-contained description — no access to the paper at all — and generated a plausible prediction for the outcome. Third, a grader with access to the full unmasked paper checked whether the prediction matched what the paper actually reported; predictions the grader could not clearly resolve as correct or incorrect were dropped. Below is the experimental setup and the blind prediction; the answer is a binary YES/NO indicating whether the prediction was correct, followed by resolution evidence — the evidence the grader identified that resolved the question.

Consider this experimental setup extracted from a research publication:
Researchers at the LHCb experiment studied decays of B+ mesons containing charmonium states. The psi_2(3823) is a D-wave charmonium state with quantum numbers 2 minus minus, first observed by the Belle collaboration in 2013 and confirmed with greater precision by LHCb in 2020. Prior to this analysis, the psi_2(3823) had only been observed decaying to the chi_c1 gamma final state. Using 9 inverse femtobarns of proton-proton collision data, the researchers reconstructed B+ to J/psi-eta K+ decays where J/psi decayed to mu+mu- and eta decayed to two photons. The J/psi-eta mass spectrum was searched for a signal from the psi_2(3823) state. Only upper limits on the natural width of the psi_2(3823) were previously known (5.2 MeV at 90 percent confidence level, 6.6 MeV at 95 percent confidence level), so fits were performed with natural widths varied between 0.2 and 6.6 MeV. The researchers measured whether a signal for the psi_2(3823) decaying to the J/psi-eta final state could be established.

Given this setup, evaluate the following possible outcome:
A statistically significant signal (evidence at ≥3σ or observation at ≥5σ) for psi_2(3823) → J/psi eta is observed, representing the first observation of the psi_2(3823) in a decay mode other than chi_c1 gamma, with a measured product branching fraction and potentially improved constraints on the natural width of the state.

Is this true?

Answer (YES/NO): YES